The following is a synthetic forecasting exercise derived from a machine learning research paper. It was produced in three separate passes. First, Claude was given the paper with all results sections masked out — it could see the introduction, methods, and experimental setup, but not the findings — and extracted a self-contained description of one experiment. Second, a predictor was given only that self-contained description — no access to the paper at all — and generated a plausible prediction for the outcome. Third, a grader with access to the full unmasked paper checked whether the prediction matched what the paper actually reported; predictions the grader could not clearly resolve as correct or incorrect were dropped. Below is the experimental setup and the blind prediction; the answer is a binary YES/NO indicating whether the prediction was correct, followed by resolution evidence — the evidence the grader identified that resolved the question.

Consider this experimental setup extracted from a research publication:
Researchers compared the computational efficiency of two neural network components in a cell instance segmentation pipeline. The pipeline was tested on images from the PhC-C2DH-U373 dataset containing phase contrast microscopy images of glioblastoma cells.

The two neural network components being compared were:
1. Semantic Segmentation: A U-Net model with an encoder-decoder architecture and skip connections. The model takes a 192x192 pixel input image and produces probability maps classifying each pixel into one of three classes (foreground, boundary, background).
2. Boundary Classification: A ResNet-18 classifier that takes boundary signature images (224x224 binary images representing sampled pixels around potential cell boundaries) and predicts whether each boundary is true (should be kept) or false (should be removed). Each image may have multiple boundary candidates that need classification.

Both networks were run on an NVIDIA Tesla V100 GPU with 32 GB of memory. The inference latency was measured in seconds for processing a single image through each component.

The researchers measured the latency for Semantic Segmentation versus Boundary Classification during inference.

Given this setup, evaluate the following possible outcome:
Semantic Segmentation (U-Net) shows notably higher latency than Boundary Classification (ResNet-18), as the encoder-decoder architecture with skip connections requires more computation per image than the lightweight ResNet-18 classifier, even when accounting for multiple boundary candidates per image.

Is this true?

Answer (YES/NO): YES